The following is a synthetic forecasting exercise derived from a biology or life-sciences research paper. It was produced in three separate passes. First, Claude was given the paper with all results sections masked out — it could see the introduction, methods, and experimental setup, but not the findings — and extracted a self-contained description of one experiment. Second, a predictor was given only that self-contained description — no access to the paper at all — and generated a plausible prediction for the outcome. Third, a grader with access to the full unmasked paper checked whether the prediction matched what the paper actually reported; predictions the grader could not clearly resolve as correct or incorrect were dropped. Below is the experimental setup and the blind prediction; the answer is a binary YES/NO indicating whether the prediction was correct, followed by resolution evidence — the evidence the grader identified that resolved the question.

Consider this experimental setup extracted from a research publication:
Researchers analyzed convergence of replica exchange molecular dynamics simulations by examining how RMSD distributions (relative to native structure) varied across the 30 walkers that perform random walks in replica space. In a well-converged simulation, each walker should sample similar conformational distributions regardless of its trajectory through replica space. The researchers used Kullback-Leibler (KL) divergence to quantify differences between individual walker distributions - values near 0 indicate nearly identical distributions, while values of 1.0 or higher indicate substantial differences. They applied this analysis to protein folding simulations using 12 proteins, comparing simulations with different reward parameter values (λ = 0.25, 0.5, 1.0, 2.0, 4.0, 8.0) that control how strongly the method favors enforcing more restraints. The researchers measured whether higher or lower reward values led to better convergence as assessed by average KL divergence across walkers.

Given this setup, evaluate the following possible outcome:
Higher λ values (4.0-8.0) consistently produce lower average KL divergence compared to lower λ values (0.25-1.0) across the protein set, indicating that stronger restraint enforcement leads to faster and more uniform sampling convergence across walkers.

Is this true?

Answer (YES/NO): NO